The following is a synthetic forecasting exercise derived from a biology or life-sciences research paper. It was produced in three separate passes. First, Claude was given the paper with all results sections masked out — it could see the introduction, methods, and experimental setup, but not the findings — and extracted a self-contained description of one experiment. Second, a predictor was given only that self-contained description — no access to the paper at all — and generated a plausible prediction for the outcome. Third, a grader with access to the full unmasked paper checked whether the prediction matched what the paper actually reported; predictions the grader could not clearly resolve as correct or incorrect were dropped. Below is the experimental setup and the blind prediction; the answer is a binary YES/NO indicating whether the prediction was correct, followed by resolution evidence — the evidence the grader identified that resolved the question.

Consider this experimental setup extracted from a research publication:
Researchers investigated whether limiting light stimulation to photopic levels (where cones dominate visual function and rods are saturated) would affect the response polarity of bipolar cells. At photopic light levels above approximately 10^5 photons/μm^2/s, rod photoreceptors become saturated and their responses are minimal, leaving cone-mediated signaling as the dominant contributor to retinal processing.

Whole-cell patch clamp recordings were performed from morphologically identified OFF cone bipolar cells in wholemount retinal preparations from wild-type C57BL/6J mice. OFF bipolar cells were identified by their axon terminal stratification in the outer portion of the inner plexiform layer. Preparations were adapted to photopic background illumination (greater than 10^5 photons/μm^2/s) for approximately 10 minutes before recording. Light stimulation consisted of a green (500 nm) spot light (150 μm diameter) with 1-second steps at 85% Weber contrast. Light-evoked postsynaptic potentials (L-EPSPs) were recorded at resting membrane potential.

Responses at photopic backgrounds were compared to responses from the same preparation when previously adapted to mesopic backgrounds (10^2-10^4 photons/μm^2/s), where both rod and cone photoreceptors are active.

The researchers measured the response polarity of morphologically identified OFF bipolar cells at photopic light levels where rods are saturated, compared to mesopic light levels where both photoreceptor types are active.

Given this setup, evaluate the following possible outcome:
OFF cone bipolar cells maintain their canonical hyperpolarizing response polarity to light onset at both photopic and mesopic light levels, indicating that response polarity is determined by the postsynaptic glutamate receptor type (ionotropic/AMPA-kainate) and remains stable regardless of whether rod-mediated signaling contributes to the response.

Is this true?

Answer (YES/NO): NO